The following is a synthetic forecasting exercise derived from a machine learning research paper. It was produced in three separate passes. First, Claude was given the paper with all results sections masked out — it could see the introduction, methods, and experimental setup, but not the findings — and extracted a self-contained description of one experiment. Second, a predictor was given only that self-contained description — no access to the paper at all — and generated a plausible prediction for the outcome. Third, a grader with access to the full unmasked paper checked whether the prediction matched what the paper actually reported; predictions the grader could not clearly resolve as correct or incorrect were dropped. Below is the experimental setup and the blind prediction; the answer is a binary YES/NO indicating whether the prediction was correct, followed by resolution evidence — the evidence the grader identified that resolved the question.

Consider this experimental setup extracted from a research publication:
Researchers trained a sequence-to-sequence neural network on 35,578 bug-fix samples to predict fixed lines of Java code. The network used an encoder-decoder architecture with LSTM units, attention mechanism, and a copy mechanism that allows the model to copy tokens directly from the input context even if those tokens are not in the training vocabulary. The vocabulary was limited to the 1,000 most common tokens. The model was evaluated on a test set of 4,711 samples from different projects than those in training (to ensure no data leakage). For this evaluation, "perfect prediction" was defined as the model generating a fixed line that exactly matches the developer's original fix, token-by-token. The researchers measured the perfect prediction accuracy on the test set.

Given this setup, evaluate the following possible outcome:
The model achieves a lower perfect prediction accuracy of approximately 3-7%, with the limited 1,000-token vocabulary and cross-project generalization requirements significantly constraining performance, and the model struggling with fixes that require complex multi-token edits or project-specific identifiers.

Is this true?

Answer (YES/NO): NO